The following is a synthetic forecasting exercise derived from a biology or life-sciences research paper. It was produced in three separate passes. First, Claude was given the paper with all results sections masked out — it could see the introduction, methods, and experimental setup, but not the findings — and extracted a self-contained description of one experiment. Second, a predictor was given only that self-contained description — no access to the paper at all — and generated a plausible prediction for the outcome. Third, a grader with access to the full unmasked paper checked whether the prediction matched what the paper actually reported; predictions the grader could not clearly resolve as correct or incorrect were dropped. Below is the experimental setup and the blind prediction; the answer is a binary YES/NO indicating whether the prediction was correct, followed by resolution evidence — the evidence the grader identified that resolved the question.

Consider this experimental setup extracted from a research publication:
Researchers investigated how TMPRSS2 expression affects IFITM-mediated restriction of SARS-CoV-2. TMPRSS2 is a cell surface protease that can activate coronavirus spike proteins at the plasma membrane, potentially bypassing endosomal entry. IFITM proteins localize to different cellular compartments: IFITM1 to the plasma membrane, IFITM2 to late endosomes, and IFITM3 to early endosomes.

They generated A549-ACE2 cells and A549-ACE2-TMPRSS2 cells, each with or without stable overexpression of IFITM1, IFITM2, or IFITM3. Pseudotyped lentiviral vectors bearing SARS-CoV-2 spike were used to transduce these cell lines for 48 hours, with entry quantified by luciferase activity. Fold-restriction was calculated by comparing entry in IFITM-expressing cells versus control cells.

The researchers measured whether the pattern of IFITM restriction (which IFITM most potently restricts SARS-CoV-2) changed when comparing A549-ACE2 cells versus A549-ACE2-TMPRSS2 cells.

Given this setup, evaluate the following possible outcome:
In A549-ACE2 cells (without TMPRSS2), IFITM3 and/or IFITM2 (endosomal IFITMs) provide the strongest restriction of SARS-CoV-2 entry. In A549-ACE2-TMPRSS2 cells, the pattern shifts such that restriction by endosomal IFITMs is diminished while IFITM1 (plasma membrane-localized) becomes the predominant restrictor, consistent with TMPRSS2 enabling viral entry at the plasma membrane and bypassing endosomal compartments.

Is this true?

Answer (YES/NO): NO